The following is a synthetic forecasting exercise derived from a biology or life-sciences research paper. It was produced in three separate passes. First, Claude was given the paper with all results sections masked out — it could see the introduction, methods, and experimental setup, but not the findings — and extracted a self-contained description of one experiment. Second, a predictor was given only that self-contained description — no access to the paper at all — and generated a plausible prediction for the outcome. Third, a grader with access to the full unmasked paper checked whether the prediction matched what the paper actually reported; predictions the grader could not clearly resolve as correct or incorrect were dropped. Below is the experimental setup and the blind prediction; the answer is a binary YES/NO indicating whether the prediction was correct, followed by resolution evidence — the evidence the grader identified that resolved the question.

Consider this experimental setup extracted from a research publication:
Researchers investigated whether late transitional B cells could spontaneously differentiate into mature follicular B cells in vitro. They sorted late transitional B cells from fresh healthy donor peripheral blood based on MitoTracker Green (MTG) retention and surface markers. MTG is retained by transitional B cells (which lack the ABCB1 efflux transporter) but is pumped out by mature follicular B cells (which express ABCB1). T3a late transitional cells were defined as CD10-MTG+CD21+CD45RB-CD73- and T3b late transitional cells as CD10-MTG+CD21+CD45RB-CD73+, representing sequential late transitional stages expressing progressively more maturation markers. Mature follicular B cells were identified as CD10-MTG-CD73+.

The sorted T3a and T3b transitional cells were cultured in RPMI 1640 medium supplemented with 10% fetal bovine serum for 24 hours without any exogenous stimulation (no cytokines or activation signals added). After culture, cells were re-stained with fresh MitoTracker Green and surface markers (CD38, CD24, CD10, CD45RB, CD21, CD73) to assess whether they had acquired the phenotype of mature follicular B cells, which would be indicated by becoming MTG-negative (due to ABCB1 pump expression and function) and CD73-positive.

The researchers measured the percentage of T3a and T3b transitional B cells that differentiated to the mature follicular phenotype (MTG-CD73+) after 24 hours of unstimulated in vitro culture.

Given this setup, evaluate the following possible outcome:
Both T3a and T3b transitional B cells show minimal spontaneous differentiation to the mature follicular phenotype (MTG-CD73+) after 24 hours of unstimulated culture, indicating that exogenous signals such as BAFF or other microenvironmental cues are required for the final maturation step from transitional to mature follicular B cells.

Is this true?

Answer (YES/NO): NO